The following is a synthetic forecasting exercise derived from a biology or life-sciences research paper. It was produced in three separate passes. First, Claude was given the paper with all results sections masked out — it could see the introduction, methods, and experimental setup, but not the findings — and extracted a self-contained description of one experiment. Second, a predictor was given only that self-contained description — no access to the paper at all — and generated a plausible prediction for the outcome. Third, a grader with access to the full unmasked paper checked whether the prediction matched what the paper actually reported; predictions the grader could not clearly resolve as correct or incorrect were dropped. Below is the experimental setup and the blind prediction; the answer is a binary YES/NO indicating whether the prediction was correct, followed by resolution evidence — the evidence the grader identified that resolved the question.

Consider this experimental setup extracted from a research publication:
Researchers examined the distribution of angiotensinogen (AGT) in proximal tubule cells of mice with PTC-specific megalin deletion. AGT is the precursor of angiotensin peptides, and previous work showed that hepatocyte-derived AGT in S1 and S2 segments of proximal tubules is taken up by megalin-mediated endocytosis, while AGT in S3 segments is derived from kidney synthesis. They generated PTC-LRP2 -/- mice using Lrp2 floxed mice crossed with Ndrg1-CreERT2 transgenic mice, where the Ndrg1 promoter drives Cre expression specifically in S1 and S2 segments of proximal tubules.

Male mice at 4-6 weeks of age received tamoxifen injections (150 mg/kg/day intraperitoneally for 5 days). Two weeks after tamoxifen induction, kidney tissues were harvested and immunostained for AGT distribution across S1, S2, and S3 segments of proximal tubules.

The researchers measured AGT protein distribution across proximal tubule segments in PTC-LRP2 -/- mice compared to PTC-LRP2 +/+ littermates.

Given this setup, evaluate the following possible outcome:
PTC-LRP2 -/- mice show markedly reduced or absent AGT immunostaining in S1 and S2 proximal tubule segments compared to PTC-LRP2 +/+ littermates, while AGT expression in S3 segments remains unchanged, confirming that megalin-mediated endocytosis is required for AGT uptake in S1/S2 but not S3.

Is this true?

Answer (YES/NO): NO